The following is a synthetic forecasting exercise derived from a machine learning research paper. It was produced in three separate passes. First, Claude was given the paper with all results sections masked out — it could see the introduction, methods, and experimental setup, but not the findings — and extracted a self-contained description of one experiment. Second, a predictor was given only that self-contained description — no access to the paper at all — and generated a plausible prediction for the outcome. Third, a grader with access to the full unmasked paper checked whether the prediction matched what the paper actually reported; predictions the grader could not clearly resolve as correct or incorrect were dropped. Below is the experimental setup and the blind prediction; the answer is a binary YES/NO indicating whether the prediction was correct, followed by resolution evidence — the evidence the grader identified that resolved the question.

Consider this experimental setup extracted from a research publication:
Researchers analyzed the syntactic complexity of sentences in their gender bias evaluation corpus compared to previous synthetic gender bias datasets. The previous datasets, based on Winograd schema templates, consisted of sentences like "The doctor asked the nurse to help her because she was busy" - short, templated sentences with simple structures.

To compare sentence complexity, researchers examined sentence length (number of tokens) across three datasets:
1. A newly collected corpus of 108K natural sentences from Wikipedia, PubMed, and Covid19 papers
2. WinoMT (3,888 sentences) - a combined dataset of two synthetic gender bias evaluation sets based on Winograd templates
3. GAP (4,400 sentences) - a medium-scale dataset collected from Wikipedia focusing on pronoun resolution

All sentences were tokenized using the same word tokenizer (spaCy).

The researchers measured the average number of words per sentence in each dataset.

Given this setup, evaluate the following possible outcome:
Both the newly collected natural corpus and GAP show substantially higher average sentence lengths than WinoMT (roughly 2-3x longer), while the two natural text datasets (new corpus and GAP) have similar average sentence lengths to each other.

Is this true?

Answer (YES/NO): YES